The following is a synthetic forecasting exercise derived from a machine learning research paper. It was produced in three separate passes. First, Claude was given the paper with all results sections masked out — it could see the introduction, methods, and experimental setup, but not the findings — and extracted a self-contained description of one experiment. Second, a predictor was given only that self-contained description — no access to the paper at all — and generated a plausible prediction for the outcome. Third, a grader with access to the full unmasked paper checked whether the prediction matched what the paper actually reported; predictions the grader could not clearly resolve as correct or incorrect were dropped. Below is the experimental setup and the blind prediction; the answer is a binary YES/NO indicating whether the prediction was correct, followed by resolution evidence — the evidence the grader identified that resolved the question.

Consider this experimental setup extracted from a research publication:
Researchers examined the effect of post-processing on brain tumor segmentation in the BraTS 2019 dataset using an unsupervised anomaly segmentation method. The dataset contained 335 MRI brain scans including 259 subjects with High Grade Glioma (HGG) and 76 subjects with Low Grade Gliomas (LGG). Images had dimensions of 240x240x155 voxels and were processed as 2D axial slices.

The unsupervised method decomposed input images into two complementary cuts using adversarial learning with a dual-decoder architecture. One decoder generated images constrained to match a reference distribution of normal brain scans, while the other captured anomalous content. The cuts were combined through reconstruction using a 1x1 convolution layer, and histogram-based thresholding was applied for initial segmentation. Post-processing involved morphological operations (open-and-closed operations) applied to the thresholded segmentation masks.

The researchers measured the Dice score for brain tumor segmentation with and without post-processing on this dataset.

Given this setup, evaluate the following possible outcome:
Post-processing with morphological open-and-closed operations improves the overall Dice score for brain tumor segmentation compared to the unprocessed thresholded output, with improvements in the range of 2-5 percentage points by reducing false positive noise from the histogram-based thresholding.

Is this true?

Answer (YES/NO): YES